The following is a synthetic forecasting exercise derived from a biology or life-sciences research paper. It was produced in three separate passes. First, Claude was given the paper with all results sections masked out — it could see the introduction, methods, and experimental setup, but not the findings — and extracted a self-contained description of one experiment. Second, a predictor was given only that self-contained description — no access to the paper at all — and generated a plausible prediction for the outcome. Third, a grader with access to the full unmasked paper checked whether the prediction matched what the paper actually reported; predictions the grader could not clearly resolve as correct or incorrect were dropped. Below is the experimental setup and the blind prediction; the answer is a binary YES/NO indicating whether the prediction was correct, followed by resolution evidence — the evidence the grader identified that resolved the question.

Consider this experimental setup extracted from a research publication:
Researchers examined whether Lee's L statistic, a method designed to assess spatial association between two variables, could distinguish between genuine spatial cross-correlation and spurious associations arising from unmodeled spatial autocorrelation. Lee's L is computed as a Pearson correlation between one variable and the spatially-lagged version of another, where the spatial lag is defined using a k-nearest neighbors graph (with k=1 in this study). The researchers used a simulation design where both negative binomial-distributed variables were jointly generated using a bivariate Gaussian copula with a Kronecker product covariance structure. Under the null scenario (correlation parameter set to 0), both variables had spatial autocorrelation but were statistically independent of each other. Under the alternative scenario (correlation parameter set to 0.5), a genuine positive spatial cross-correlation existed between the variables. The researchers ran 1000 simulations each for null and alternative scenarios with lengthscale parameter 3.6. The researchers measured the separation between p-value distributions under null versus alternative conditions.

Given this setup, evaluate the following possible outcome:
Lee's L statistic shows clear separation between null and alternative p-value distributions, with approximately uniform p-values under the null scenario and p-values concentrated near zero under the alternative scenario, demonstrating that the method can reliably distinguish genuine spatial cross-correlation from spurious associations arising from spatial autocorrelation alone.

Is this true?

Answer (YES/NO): NO